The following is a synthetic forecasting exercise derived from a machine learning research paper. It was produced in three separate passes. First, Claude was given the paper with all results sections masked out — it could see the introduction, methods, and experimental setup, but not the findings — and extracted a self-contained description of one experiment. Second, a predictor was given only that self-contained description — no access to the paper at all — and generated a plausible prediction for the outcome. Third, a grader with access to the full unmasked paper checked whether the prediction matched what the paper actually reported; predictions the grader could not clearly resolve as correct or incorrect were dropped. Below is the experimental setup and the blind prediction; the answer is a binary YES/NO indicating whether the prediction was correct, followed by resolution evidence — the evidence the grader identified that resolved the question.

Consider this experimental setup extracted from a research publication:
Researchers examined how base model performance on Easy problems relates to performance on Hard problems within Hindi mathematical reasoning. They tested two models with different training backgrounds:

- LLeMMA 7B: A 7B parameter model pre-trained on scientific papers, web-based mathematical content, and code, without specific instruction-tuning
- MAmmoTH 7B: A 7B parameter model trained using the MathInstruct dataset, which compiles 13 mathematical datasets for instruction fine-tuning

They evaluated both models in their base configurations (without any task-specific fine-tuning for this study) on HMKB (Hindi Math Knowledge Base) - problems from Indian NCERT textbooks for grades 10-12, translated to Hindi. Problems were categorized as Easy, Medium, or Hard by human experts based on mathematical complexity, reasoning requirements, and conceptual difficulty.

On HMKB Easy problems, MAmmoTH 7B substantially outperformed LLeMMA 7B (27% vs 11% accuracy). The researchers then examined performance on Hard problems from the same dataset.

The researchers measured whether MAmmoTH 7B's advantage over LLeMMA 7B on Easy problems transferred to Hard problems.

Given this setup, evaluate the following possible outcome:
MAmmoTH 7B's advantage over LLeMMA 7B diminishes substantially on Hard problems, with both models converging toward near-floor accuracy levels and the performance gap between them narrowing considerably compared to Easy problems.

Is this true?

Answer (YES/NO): NO